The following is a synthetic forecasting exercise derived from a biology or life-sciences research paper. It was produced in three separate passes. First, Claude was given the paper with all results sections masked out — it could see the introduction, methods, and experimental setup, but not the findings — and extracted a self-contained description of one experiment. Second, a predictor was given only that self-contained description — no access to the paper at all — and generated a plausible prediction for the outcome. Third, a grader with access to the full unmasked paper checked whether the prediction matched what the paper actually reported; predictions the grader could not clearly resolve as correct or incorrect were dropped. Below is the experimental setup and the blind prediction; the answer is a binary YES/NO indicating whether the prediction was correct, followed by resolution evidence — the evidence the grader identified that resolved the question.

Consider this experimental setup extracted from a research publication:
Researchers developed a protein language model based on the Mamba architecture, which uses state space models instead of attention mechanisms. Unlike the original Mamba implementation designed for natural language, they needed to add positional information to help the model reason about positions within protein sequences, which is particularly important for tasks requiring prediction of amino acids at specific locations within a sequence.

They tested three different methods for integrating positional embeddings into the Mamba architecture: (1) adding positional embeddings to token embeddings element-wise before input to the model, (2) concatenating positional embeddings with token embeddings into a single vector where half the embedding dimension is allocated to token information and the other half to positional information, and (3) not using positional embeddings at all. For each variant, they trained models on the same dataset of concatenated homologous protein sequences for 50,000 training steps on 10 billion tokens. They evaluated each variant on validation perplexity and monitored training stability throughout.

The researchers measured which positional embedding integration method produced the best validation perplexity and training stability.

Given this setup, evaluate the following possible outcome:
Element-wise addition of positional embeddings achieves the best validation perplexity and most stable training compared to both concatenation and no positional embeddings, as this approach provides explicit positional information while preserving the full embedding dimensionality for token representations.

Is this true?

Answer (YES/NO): NO